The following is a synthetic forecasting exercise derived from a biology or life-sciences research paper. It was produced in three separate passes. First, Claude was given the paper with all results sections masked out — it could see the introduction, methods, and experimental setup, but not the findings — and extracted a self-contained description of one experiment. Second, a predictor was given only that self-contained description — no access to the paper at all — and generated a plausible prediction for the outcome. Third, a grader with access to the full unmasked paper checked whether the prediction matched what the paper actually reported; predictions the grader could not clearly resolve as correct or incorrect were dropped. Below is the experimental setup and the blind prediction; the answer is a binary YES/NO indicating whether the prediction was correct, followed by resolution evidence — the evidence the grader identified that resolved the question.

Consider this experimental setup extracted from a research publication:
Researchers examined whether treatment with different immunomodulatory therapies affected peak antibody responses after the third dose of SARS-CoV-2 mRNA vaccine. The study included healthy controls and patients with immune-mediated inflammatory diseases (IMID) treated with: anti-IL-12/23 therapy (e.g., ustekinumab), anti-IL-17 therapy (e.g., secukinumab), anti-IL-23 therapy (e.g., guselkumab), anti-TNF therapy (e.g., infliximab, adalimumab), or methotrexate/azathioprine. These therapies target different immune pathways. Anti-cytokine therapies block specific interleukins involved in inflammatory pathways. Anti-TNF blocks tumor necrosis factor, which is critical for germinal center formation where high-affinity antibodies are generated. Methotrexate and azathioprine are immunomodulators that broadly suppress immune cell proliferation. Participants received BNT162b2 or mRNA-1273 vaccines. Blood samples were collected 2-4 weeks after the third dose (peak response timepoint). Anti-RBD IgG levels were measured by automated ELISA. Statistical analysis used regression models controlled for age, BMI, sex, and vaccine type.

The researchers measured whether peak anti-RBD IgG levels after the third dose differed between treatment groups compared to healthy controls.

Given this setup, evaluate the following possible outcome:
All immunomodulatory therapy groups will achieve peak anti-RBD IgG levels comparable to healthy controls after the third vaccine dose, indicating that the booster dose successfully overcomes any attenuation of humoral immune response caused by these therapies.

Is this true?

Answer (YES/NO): NO